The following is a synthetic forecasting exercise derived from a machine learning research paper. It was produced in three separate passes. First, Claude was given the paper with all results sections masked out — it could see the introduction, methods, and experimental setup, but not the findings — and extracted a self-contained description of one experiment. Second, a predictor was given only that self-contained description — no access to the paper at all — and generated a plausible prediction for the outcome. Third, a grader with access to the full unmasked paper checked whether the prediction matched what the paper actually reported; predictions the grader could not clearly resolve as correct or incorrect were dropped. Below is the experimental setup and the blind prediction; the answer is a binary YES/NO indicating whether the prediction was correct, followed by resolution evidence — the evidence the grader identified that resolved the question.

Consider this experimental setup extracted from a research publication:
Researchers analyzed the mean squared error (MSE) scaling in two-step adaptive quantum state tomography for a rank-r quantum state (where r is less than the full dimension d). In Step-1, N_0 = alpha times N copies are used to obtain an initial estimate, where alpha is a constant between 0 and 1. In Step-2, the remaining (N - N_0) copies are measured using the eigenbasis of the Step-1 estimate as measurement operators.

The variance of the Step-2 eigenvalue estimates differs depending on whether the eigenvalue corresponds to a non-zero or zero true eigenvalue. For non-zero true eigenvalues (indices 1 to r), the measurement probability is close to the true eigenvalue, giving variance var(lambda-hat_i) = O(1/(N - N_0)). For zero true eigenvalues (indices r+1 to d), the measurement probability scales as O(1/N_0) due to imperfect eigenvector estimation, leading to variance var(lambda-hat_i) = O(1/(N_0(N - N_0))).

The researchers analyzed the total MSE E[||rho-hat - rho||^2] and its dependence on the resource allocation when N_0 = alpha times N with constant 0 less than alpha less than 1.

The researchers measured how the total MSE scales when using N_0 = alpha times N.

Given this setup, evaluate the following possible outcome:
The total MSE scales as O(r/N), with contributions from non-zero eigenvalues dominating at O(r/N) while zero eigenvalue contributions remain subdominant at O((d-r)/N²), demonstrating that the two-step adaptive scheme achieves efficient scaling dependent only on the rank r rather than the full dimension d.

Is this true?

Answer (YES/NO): NO